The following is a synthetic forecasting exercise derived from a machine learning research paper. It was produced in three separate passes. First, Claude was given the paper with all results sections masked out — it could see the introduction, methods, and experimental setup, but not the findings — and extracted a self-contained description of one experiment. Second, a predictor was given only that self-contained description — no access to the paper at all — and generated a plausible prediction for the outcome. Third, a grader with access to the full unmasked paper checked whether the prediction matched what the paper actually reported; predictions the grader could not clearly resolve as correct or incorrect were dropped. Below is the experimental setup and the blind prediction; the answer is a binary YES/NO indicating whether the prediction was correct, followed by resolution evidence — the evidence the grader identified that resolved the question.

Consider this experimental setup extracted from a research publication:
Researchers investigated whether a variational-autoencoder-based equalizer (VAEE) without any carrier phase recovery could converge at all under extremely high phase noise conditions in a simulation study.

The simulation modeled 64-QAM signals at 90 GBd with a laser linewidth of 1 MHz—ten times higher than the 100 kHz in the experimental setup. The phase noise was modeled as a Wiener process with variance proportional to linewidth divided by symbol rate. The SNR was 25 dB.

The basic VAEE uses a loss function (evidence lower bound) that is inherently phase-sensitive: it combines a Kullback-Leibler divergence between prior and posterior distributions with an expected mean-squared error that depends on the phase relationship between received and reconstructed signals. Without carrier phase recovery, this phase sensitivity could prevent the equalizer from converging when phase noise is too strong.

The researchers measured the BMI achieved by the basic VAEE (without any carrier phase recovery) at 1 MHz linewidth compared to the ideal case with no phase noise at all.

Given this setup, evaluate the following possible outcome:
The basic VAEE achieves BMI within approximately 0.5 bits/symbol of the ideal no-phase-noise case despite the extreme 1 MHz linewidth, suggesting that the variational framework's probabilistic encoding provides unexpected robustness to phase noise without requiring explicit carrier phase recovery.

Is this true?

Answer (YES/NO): NO